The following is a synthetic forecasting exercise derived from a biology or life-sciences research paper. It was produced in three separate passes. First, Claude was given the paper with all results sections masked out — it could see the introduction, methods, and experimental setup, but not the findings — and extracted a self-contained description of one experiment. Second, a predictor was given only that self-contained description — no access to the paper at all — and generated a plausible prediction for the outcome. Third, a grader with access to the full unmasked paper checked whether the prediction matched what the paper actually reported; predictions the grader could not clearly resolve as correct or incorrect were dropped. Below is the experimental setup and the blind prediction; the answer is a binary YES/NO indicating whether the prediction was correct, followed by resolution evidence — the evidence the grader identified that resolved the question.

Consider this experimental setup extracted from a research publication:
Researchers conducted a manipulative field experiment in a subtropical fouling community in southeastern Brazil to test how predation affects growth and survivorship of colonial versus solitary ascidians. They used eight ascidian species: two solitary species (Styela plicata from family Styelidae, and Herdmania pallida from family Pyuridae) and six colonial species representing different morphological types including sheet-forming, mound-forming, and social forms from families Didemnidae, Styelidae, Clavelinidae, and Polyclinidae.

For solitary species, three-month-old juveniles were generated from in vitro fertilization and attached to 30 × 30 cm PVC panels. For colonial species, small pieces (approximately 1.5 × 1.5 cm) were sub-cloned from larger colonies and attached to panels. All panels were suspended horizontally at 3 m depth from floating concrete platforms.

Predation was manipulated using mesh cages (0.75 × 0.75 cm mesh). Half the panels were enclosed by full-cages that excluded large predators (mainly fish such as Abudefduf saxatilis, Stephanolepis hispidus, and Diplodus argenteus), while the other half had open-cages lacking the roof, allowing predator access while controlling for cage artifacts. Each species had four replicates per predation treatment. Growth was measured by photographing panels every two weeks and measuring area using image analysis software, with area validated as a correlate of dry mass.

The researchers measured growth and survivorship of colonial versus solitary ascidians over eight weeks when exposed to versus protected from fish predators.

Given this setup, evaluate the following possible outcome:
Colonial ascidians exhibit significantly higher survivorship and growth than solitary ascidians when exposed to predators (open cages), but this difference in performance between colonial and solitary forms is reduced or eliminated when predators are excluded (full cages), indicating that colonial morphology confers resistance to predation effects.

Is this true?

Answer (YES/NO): NO